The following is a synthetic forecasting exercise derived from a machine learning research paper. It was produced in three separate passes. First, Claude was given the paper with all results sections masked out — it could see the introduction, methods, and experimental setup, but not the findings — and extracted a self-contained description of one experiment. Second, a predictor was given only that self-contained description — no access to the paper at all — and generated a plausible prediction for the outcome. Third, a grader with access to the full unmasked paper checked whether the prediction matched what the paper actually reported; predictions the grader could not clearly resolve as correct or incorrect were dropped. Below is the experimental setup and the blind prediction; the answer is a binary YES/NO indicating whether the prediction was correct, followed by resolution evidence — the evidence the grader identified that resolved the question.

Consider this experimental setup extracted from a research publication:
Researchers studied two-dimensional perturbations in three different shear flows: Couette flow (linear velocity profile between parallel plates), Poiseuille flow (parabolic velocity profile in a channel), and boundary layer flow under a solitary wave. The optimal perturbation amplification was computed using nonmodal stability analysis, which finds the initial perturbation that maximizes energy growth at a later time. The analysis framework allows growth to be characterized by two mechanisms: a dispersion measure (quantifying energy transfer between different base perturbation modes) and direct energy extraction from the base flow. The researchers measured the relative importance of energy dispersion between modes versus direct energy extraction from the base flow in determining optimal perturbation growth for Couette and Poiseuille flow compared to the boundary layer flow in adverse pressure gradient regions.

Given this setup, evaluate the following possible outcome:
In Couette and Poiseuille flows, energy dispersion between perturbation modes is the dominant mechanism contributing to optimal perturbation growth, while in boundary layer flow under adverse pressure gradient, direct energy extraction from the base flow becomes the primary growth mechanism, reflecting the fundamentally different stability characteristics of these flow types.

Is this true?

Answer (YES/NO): YES